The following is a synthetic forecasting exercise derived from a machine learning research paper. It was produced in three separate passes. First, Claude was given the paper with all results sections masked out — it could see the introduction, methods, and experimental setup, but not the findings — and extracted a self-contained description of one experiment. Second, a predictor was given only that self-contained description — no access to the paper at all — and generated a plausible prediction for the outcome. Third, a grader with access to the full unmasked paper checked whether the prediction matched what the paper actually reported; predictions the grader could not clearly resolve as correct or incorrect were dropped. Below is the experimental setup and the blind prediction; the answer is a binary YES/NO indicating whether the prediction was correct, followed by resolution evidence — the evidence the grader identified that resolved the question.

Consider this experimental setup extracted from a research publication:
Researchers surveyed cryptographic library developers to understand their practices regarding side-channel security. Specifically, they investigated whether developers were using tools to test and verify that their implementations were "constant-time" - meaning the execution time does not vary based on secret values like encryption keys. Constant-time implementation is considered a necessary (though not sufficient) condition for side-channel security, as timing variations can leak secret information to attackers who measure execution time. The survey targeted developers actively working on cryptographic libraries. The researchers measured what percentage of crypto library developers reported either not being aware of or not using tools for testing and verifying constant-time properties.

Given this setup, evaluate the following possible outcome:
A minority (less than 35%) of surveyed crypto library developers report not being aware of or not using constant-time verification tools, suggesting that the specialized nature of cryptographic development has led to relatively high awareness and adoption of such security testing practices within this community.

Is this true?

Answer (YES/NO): NO